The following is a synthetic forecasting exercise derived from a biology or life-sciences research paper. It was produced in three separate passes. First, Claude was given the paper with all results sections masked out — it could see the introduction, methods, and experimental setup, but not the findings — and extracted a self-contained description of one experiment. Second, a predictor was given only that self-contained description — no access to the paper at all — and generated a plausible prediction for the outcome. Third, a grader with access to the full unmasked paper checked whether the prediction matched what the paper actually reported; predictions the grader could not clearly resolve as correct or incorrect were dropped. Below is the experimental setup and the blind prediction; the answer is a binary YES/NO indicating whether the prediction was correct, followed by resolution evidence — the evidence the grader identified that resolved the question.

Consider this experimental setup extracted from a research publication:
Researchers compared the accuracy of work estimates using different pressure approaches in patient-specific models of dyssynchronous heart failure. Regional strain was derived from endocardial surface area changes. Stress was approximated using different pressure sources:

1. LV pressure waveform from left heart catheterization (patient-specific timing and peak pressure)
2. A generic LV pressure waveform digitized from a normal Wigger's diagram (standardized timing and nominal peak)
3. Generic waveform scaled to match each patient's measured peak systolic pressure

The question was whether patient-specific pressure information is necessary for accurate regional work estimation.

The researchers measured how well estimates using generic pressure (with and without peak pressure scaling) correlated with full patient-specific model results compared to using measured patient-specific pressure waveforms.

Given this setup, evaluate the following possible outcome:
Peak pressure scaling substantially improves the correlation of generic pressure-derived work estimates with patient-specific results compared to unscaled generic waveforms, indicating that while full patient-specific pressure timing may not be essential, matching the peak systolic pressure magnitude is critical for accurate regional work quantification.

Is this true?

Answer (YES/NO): NO